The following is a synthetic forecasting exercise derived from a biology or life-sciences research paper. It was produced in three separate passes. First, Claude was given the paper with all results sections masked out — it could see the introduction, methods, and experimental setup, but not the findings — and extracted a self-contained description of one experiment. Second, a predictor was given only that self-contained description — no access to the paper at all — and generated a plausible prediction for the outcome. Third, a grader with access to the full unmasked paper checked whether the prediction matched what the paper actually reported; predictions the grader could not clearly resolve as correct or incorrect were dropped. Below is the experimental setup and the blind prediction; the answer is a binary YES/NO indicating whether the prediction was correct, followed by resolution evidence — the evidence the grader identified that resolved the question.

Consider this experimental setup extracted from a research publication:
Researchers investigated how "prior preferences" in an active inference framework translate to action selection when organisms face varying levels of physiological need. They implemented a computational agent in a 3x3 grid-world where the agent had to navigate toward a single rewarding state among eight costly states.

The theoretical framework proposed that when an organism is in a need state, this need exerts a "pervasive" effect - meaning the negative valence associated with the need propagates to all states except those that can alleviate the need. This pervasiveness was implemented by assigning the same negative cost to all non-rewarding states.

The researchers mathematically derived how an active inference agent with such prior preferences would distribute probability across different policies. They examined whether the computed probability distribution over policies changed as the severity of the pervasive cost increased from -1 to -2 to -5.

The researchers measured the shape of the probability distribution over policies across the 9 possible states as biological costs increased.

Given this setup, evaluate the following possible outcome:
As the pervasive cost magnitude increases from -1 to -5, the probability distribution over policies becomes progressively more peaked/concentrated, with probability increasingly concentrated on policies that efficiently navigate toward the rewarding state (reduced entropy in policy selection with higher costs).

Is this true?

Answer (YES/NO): YES